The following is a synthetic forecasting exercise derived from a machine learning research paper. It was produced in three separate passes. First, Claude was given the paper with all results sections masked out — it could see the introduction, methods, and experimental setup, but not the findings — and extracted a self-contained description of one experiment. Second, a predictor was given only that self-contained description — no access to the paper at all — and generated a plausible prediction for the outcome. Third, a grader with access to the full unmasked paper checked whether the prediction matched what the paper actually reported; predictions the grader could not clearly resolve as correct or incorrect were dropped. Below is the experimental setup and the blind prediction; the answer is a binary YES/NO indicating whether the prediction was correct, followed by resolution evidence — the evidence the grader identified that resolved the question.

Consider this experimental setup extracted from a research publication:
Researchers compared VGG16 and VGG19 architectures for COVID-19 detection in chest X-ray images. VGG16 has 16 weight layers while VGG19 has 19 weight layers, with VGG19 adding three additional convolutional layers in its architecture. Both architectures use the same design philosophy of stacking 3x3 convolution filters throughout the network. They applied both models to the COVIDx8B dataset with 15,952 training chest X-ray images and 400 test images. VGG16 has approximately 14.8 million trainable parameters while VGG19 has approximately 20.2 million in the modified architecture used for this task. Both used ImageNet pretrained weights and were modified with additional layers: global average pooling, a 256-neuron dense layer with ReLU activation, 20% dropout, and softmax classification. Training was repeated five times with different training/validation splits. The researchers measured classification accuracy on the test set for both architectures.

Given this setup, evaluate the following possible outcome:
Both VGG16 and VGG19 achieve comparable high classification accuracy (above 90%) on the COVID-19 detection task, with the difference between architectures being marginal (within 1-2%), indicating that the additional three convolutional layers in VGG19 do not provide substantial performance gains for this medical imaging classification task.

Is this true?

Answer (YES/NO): YES